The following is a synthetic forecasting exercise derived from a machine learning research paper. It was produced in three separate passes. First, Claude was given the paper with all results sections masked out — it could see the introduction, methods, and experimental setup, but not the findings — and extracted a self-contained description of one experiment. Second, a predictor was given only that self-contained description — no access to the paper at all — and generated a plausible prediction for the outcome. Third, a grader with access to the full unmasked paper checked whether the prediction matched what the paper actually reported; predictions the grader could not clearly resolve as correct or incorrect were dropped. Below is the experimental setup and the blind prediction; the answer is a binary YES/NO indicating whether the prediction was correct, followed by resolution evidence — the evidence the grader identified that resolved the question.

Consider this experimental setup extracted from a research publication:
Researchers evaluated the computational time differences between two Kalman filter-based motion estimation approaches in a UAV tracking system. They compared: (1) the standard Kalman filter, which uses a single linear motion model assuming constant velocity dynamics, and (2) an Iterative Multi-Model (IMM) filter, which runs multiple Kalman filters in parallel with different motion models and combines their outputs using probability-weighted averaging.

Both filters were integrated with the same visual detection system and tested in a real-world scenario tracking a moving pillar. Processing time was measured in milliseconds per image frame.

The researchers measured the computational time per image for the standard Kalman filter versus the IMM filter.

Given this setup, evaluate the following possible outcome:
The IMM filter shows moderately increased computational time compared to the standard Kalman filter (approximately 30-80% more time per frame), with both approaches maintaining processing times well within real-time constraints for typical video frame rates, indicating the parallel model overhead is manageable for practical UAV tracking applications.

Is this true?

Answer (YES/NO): NO